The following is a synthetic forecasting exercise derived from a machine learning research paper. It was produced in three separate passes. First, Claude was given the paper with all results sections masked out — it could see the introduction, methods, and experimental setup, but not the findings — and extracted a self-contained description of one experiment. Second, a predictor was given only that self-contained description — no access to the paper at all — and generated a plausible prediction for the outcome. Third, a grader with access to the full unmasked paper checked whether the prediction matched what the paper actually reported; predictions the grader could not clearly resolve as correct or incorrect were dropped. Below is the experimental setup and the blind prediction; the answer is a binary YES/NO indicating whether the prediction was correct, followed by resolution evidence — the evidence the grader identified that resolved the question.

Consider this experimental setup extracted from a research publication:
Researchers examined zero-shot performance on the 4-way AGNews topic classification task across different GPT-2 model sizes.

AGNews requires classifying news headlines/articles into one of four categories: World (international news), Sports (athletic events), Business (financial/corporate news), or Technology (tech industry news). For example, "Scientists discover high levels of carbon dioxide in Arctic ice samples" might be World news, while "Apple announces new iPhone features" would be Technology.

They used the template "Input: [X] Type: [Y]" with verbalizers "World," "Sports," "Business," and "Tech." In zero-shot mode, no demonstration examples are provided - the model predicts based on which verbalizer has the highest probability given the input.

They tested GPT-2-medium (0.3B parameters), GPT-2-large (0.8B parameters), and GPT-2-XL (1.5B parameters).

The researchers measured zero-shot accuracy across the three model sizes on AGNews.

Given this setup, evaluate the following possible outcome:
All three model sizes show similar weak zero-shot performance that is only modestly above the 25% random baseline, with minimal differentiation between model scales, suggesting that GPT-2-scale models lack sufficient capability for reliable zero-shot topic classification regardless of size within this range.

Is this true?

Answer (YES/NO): NO